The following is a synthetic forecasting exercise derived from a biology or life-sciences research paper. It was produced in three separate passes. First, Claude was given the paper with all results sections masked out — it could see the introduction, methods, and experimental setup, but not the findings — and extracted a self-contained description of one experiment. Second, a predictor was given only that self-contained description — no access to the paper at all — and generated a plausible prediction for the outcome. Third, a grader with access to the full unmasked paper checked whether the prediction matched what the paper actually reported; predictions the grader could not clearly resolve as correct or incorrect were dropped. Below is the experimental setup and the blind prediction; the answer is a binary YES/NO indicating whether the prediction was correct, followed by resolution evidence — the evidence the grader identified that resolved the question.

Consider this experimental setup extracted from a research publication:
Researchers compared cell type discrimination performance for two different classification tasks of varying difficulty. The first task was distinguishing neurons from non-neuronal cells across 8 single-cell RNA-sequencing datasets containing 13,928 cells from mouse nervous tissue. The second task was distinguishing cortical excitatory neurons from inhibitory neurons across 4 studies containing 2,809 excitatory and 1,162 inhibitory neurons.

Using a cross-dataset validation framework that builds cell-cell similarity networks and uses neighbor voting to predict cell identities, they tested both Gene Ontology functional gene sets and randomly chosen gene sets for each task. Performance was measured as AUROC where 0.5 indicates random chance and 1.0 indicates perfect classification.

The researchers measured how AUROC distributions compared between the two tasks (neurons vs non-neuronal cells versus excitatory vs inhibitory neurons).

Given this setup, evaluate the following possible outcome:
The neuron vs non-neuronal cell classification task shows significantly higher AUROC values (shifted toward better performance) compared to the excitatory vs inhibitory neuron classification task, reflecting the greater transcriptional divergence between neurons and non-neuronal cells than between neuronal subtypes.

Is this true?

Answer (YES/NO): YES